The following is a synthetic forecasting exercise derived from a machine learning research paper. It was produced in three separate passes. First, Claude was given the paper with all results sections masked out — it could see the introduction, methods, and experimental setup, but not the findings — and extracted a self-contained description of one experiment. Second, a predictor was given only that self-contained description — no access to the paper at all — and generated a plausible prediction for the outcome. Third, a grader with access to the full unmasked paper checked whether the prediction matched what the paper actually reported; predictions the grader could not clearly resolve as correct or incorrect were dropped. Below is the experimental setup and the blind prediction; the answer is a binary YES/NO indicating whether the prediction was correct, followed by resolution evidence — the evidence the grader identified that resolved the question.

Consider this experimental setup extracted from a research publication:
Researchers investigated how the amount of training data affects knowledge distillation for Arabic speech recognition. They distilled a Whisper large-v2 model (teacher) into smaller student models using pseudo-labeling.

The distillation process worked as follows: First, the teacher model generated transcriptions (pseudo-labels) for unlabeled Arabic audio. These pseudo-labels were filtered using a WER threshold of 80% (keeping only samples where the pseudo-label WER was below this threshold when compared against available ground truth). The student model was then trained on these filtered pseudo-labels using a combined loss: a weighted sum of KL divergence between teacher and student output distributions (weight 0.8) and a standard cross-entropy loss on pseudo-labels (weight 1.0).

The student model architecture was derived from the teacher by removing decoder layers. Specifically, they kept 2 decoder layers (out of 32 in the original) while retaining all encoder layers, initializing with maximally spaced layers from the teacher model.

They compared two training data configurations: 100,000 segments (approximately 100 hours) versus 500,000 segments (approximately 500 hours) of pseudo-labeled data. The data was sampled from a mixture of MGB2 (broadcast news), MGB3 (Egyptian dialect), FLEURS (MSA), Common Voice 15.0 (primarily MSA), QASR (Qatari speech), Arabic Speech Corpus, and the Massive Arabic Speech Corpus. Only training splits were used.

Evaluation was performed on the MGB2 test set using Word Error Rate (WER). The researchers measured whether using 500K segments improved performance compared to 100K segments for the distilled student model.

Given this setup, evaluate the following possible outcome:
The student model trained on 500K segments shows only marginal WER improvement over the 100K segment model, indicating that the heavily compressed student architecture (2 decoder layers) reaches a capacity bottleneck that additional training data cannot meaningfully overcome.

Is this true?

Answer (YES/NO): NO